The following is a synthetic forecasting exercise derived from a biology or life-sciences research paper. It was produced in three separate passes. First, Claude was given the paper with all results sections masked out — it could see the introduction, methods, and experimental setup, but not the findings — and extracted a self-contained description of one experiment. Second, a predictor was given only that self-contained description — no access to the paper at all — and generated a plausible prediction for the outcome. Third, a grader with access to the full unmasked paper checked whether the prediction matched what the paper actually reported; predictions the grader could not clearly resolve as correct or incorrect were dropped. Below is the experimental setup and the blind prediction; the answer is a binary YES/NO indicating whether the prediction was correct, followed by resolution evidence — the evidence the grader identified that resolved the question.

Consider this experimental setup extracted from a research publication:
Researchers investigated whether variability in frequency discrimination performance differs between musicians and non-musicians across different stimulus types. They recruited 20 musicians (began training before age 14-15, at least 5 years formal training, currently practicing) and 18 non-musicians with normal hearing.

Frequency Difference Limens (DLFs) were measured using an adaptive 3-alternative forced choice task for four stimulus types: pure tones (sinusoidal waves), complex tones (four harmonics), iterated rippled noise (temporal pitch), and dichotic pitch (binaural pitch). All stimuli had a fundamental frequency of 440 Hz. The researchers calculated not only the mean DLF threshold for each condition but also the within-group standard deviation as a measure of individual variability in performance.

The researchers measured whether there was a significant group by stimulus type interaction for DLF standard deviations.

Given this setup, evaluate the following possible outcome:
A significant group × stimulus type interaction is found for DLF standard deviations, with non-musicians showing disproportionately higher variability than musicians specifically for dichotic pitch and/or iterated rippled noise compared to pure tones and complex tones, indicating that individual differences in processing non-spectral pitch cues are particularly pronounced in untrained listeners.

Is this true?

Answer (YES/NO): NO